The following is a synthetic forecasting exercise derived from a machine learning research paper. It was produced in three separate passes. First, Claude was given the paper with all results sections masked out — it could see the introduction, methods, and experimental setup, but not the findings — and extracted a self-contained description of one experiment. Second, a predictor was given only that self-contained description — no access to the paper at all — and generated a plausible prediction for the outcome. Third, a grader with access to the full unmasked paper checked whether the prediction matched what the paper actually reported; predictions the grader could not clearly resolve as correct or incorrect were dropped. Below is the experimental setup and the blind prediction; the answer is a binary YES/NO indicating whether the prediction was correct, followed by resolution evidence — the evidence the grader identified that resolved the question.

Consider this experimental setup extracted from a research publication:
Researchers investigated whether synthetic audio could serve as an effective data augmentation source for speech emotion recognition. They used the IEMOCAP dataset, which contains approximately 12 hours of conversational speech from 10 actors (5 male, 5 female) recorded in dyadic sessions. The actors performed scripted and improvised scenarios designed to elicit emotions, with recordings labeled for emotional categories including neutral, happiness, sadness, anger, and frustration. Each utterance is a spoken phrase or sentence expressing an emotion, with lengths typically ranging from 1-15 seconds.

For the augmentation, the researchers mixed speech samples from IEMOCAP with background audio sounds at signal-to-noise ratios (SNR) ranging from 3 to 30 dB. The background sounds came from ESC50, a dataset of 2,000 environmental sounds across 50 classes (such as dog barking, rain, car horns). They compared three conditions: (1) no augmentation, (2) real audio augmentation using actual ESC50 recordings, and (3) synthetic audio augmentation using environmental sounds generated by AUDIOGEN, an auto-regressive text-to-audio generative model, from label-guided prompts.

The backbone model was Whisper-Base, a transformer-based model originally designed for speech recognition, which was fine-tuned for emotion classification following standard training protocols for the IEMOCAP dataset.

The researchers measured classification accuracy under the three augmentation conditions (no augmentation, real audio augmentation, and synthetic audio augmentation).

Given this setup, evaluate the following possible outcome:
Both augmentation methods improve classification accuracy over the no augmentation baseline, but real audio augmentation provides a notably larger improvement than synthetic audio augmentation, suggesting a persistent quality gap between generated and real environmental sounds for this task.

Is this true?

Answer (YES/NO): NO